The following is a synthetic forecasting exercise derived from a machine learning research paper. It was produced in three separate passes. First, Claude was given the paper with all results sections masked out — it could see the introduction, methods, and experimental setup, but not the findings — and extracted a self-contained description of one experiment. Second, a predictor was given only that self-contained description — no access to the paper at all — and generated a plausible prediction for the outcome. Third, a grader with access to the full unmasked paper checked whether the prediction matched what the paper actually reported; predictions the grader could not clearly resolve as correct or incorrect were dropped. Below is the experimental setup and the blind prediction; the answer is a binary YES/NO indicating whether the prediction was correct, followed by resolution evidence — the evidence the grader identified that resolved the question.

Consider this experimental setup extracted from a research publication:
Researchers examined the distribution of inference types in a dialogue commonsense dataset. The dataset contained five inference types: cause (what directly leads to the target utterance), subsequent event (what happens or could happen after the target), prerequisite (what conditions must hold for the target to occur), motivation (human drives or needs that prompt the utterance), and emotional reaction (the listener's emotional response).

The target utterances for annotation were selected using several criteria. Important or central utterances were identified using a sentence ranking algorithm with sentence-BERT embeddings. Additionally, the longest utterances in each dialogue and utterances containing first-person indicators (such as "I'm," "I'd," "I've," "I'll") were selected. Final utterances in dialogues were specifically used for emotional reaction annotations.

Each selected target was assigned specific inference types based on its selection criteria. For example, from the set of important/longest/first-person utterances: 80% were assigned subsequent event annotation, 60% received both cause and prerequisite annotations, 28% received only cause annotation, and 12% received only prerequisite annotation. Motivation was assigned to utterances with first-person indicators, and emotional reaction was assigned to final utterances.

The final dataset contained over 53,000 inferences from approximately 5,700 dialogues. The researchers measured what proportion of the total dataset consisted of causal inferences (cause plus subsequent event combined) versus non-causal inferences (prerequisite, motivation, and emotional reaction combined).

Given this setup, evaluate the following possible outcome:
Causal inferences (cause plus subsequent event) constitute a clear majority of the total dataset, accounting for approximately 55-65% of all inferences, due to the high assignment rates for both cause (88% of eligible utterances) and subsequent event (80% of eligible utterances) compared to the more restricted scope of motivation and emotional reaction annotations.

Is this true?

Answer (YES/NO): YES